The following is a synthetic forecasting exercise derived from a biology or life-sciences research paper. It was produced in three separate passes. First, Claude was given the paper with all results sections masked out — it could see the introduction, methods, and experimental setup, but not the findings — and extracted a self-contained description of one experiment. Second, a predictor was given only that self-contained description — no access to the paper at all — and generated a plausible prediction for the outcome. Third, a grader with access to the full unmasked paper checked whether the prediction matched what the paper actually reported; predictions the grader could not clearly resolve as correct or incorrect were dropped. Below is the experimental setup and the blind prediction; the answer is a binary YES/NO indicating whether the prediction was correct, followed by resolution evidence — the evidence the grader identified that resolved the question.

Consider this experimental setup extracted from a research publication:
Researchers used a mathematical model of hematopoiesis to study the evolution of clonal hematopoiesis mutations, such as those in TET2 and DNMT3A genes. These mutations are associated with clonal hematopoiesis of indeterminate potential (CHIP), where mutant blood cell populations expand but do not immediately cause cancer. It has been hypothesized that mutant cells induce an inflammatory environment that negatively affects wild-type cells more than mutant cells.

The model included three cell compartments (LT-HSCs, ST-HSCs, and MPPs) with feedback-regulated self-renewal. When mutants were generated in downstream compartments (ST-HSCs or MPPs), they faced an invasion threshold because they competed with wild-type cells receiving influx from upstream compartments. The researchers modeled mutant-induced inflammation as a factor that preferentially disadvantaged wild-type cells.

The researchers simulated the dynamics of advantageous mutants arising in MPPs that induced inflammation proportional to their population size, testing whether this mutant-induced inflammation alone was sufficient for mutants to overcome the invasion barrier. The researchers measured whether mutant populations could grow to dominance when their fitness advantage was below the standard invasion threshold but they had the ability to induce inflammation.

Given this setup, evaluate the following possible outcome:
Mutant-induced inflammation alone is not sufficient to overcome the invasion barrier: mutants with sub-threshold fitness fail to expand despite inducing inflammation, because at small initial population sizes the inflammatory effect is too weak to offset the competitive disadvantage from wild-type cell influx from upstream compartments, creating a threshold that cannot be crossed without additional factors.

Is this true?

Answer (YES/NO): YES